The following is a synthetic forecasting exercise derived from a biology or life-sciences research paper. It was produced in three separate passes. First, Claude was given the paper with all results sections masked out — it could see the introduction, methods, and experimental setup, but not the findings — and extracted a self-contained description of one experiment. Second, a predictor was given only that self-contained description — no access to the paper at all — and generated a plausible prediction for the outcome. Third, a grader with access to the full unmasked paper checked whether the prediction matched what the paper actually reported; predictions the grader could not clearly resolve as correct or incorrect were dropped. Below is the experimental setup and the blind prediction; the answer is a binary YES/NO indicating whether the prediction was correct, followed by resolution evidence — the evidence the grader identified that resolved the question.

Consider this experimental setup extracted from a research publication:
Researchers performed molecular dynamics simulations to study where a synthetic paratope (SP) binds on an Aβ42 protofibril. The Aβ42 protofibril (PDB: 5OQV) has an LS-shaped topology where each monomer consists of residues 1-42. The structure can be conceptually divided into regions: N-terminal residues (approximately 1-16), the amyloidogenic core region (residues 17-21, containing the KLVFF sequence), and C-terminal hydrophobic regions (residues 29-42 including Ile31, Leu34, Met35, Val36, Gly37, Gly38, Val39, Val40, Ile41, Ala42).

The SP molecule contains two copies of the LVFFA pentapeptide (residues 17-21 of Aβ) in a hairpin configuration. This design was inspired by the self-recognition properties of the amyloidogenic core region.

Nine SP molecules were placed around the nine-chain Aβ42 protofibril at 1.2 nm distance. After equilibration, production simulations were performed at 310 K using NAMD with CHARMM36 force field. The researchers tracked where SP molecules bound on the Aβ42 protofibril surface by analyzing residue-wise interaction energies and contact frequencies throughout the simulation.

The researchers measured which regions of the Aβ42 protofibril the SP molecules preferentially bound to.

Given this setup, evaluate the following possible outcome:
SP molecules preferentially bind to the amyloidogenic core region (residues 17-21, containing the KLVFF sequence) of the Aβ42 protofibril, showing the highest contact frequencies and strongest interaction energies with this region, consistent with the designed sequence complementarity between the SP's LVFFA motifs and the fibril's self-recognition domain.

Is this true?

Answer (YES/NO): YES